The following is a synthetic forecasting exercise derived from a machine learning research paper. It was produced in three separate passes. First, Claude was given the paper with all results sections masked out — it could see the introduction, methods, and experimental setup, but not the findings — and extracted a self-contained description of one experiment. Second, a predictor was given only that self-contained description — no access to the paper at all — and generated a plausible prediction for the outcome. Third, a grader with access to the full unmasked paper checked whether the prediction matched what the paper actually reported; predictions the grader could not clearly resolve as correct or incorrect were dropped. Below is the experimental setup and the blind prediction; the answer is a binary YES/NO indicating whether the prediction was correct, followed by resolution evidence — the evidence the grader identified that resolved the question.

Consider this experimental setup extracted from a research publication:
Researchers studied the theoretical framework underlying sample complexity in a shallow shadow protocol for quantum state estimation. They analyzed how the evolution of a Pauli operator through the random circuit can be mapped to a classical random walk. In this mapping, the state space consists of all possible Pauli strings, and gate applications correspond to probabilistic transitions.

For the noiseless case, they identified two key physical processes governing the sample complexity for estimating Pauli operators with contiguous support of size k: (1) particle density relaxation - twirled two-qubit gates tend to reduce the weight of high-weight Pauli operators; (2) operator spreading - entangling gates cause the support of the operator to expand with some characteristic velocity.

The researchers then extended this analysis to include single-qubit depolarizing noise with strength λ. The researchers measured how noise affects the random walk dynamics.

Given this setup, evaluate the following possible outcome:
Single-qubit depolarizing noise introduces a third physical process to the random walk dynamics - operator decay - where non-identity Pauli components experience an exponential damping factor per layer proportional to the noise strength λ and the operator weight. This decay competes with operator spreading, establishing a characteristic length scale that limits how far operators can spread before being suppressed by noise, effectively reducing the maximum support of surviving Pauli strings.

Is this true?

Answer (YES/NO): YES